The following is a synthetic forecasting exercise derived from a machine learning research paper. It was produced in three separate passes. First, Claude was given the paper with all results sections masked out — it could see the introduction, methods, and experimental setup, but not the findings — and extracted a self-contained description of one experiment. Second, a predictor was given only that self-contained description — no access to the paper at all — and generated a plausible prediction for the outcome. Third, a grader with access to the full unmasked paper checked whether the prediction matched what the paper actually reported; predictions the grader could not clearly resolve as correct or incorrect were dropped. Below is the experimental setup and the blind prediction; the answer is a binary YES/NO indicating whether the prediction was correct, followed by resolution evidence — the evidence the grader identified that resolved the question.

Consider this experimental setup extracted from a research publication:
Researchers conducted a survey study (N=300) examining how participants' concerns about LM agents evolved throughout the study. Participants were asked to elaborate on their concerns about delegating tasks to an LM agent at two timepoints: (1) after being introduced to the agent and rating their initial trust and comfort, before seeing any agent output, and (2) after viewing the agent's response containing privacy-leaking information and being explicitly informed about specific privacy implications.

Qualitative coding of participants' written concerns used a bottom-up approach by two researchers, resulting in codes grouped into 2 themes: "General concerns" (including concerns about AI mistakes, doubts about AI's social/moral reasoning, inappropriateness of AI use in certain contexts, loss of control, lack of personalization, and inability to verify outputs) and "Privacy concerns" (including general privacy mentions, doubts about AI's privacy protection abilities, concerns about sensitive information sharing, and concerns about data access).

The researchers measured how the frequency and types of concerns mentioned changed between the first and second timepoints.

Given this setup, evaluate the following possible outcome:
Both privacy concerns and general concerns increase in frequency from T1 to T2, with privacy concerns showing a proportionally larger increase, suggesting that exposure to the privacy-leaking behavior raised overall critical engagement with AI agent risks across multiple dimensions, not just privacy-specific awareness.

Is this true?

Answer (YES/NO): NO